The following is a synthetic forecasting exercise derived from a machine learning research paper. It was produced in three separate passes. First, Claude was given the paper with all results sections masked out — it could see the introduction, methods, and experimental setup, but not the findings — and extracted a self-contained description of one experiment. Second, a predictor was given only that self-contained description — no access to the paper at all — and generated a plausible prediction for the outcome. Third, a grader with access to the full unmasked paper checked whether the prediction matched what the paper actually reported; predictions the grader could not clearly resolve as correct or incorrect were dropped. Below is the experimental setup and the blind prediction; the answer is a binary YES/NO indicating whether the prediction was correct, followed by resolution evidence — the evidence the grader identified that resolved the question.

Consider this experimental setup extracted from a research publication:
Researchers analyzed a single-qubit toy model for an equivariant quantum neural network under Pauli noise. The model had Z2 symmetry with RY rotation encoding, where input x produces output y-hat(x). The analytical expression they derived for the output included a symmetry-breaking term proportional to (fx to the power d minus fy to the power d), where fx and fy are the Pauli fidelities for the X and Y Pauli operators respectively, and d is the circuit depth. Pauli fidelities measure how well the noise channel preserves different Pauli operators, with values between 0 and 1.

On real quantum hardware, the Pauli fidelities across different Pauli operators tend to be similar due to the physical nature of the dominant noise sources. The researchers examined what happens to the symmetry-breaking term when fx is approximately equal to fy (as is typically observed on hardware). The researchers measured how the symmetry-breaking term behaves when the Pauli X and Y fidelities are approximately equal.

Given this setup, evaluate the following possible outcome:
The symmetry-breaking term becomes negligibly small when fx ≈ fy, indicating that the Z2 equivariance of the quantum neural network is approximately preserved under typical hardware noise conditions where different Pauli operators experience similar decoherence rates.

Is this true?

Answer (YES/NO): YES